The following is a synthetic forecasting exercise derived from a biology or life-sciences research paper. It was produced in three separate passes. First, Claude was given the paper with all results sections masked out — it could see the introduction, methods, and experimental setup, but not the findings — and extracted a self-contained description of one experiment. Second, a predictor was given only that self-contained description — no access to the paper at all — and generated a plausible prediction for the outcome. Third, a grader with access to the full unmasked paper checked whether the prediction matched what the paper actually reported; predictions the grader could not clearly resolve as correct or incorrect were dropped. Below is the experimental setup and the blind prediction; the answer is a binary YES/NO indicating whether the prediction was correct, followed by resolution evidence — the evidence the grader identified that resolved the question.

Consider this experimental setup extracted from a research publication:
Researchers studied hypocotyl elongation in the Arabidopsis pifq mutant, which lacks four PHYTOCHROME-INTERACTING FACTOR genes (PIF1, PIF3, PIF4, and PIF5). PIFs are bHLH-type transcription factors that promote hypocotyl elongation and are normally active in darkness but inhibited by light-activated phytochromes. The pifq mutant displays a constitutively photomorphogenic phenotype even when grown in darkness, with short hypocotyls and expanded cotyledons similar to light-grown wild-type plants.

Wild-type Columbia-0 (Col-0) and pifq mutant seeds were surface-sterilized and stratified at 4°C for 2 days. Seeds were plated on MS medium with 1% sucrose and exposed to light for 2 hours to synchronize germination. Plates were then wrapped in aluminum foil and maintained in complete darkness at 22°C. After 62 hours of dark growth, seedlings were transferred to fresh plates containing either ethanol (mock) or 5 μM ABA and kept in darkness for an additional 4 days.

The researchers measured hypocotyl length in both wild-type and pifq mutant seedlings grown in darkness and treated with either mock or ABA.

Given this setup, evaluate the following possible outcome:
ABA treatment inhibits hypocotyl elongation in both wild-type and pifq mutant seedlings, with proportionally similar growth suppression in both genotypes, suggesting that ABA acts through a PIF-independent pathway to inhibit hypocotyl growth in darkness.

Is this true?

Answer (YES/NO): NO